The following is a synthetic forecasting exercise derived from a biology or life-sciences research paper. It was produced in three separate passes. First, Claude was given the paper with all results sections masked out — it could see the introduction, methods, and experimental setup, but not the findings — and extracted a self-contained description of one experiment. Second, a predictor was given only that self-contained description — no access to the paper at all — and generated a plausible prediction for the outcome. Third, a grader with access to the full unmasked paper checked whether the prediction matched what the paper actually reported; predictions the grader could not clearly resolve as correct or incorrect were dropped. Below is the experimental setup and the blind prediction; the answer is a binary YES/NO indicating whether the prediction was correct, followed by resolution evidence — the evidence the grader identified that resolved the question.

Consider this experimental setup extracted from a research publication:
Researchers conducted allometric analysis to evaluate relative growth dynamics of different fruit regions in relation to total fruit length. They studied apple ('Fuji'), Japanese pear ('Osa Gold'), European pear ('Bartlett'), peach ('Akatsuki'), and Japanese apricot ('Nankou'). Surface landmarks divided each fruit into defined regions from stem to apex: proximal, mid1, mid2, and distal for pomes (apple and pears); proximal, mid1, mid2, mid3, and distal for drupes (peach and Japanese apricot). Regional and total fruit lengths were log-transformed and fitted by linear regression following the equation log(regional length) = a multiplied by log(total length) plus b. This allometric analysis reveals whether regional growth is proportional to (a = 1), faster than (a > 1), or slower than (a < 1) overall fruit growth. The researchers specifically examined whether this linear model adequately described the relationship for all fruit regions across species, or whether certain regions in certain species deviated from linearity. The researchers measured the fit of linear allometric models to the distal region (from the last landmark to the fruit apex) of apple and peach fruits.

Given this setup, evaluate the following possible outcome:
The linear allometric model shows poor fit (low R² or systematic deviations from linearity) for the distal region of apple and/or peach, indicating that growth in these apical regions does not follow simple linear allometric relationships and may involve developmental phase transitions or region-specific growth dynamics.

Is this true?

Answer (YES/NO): YES